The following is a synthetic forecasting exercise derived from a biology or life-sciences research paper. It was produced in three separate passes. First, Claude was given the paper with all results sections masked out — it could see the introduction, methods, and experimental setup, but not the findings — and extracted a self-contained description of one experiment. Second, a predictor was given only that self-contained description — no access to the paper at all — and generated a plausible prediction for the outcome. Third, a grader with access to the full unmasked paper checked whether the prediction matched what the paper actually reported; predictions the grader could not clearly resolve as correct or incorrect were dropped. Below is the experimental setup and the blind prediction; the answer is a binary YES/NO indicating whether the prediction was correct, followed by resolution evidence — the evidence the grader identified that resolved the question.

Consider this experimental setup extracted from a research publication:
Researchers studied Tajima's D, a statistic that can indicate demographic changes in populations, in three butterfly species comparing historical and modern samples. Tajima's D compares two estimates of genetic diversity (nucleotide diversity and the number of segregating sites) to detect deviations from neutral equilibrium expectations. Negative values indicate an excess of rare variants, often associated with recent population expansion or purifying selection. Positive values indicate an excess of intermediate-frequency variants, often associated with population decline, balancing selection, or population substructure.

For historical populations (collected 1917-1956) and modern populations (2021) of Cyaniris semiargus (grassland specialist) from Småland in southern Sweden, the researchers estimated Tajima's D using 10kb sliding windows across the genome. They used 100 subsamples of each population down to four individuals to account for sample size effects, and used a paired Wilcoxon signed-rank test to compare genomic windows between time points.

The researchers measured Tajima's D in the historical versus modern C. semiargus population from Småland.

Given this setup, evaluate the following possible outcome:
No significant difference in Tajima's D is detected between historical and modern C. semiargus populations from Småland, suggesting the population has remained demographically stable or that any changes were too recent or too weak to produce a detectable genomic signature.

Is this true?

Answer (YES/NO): NO